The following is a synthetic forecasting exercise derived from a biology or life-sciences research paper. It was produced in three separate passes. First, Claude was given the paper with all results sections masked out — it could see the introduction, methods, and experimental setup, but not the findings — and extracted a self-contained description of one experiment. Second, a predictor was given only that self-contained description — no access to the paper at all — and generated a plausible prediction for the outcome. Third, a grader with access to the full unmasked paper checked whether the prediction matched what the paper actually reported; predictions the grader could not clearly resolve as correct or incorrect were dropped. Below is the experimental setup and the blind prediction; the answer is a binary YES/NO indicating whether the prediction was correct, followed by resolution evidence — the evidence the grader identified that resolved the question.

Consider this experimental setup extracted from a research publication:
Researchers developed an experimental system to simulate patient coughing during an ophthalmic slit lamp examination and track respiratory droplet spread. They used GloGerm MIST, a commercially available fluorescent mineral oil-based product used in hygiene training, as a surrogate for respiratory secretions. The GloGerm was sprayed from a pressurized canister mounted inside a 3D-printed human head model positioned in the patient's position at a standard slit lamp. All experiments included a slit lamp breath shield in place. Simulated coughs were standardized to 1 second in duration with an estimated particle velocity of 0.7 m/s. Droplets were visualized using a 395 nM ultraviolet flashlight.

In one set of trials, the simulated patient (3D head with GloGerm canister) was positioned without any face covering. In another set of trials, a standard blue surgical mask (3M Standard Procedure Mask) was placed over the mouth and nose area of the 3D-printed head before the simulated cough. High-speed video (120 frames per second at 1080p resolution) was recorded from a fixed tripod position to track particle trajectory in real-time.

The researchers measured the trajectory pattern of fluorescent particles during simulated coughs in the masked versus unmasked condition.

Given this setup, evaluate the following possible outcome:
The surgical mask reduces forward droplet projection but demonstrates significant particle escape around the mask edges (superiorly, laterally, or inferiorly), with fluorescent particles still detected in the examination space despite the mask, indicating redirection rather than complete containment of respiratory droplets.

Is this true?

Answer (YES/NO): YES